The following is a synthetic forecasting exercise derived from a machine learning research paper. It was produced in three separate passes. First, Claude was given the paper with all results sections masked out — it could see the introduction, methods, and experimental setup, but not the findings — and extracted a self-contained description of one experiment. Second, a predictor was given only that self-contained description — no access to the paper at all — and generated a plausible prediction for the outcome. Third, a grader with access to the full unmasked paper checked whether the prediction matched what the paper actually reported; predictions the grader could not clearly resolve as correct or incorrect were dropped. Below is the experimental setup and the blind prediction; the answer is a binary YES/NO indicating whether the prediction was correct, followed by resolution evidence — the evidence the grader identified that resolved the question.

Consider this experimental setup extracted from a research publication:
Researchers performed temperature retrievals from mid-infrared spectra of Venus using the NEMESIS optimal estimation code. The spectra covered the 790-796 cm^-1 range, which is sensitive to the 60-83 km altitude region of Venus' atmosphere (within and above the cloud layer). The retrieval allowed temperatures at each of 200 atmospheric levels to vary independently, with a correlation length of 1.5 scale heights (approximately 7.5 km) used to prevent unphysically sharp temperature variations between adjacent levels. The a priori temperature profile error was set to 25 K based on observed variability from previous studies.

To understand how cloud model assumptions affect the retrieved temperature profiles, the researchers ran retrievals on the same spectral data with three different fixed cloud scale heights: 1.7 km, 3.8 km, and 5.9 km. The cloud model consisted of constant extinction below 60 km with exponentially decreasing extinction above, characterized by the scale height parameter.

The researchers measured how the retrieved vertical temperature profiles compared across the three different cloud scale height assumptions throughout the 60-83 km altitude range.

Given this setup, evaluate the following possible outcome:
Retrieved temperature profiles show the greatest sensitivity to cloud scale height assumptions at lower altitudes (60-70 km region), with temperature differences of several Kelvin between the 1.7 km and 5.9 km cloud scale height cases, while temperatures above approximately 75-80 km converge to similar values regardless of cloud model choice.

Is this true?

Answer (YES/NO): NO